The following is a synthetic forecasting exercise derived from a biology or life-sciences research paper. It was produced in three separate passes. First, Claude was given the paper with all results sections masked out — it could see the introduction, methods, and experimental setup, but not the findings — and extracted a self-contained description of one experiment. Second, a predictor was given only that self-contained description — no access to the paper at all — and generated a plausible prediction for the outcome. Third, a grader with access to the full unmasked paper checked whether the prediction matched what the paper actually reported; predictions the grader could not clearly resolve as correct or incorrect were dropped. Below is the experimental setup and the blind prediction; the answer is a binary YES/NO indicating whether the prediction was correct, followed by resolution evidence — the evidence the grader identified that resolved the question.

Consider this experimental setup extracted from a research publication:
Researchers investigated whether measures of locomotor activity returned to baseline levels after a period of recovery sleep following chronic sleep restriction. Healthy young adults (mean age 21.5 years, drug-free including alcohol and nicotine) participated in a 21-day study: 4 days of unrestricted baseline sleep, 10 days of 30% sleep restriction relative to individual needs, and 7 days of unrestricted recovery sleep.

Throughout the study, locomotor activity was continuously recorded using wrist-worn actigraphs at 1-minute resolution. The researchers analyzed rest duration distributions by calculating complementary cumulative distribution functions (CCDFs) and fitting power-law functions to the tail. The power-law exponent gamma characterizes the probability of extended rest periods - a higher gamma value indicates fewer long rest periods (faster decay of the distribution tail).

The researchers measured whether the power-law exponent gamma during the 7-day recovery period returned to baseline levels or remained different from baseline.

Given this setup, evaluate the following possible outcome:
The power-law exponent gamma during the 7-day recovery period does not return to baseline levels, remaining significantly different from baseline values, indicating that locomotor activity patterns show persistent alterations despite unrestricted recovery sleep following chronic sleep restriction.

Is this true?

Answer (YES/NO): NO